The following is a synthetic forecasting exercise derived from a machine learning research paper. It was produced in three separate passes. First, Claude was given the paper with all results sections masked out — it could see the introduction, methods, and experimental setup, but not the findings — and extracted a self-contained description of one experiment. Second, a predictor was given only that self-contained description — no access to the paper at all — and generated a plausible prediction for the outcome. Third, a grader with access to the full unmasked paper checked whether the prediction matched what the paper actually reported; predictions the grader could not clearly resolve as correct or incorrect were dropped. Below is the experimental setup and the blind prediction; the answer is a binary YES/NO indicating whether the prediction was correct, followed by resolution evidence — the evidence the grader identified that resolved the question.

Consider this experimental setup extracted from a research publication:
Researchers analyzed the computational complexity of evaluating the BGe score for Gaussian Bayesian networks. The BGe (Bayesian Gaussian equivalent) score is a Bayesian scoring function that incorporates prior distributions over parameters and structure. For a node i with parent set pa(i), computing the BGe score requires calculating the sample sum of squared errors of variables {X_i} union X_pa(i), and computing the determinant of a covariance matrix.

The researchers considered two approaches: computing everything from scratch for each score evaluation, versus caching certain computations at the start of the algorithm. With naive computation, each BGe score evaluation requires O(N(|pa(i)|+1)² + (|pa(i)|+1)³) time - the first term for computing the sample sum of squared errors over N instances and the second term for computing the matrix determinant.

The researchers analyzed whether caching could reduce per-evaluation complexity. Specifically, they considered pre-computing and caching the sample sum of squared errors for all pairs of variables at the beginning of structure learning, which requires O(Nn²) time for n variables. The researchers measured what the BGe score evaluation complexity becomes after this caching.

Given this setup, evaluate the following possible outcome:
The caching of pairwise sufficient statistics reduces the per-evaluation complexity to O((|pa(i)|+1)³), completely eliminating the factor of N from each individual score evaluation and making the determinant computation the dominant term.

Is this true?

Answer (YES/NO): YES